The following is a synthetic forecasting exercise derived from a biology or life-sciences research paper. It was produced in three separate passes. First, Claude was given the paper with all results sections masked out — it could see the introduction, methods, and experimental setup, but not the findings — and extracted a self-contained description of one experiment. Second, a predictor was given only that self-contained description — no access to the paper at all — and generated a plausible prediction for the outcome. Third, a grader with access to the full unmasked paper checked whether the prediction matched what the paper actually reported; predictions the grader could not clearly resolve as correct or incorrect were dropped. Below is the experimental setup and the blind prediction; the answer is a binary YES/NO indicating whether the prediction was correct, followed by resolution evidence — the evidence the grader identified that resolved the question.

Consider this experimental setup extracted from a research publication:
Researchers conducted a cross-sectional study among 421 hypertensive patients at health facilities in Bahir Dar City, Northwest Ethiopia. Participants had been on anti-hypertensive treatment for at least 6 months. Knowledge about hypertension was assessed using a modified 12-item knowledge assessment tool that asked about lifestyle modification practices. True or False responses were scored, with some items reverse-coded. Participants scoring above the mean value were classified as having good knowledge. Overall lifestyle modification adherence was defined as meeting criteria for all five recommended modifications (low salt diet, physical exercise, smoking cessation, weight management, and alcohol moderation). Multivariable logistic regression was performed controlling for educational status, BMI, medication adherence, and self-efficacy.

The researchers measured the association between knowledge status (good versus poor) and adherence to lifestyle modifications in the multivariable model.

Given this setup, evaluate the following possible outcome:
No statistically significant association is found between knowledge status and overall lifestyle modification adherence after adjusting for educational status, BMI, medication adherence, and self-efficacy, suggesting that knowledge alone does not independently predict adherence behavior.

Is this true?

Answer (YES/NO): NO